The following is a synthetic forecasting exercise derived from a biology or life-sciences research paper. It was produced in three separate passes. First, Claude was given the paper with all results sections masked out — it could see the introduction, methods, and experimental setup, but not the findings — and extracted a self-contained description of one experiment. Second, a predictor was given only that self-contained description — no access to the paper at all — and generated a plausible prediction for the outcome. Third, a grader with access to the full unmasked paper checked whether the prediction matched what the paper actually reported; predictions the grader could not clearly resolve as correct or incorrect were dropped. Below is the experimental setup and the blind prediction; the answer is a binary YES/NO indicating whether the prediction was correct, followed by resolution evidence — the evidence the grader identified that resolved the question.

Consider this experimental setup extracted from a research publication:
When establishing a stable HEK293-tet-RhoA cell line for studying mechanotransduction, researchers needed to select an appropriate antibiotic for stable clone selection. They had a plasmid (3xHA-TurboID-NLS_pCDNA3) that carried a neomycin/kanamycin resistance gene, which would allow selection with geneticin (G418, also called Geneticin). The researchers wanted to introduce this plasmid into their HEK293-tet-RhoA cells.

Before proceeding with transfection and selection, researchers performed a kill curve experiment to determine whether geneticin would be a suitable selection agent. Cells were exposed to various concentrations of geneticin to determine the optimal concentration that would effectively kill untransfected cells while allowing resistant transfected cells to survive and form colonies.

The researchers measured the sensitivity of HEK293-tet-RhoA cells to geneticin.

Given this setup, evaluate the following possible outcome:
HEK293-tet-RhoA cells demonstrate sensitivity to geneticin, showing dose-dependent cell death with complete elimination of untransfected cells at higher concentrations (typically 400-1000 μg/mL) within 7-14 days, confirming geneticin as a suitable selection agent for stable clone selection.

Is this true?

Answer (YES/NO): NO